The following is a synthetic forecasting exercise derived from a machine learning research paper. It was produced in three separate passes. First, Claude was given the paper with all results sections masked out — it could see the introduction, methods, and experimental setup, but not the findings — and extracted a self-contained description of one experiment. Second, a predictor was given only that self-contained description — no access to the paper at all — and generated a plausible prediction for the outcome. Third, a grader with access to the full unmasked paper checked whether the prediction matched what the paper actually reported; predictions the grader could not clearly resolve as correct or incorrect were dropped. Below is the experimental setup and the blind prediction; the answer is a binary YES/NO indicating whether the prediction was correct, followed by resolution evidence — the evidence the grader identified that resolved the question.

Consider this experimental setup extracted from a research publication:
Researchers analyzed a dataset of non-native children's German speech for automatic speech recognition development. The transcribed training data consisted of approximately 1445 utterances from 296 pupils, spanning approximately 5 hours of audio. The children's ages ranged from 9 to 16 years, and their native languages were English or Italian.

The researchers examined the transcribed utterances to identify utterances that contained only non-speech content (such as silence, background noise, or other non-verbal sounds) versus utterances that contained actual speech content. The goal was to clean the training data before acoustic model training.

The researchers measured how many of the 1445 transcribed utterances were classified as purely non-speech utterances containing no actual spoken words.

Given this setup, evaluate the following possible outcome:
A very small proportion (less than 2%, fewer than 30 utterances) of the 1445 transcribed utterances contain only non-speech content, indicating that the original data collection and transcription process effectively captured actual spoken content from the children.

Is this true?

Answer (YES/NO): NO